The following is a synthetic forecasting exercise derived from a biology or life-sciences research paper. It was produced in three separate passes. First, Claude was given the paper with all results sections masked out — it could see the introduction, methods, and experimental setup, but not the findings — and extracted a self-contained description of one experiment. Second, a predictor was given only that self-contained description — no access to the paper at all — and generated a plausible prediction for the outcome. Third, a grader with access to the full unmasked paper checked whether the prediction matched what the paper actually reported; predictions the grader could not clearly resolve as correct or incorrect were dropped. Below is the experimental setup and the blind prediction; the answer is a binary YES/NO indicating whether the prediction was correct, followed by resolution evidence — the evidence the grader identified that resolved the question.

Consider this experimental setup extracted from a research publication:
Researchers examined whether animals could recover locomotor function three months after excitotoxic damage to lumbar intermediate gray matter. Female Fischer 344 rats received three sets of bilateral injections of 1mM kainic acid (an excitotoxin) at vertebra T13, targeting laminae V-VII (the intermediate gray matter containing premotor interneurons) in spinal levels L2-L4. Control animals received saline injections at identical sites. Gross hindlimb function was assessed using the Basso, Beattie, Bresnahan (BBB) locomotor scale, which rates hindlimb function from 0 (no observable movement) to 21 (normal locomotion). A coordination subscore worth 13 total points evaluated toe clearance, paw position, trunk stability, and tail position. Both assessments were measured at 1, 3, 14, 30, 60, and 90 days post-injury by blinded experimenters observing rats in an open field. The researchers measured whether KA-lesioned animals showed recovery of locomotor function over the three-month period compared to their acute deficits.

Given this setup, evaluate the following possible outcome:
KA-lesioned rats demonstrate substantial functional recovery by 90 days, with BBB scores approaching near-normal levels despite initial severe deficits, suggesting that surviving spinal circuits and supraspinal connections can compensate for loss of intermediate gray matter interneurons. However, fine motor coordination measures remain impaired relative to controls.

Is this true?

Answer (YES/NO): NO